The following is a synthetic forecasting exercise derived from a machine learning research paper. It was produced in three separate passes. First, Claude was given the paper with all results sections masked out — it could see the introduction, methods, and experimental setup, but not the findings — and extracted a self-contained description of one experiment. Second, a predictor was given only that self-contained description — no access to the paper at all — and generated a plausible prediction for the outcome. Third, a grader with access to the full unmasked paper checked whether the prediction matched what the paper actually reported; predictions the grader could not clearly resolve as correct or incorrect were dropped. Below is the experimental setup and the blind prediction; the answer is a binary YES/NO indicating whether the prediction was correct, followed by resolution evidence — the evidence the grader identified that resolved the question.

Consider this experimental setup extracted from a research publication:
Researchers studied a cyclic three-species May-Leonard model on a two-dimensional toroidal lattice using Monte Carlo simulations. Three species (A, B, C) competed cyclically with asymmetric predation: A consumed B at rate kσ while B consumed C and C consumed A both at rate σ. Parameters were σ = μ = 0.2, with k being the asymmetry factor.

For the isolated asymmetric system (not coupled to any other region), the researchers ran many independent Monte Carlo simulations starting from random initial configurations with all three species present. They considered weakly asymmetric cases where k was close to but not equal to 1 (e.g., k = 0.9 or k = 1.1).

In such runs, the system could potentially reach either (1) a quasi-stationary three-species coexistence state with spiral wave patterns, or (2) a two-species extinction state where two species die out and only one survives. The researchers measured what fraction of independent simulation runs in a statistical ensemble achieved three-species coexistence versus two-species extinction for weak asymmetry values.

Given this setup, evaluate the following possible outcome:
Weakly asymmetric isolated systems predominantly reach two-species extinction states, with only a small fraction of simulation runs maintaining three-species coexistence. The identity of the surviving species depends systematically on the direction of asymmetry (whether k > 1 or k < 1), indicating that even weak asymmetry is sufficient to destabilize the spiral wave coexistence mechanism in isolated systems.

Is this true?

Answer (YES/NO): NO